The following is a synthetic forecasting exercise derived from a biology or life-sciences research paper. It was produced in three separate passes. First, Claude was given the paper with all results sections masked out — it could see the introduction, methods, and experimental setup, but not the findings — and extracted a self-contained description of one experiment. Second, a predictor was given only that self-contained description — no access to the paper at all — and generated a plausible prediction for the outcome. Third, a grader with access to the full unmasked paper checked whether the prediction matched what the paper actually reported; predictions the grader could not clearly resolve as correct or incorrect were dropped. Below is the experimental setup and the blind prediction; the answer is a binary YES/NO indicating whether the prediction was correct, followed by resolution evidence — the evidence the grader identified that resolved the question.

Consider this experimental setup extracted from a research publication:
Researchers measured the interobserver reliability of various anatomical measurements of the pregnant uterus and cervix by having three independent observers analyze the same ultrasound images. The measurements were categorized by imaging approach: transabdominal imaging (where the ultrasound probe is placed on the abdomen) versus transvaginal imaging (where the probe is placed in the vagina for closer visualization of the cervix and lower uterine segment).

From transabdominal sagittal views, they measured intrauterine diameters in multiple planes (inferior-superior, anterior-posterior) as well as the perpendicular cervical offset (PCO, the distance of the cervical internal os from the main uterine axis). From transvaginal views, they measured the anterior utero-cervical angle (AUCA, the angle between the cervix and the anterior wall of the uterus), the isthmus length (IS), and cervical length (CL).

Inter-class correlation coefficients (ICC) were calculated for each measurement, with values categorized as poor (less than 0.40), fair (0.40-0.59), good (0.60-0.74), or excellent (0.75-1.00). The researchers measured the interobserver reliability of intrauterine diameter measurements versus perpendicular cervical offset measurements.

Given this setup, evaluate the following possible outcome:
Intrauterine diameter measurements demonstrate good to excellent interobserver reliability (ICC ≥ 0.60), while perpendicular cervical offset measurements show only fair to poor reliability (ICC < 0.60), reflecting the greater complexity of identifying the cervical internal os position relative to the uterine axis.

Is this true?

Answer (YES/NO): YES